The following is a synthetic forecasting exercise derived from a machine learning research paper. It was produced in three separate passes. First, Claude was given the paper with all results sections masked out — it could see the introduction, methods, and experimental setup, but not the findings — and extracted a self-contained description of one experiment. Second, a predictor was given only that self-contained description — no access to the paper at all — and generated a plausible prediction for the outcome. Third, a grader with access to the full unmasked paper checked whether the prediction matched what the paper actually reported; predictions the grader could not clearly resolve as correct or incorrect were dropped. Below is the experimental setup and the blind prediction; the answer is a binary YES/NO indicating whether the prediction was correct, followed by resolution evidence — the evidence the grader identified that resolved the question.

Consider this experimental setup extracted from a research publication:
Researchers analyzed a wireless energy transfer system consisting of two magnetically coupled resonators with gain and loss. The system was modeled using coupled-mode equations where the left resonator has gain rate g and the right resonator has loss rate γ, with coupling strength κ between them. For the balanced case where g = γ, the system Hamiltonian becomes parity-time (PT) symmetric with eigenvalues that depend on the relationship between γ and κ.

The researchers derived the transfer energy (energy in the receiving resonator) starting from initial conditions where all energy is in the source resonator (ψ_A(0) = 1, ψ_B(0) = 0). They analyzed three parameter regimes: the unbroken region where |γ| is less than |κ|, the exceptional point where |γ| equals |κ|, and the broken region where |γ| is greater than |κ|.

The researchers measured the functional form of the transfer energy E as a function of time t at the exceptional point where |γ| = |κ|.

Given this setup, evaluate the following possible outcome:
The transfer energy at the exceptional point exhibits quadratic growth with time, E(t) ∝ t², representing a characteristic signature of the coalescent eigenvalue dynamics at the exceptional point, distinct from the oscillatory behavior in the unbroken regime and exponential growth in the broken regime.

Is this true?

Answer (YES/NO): YES